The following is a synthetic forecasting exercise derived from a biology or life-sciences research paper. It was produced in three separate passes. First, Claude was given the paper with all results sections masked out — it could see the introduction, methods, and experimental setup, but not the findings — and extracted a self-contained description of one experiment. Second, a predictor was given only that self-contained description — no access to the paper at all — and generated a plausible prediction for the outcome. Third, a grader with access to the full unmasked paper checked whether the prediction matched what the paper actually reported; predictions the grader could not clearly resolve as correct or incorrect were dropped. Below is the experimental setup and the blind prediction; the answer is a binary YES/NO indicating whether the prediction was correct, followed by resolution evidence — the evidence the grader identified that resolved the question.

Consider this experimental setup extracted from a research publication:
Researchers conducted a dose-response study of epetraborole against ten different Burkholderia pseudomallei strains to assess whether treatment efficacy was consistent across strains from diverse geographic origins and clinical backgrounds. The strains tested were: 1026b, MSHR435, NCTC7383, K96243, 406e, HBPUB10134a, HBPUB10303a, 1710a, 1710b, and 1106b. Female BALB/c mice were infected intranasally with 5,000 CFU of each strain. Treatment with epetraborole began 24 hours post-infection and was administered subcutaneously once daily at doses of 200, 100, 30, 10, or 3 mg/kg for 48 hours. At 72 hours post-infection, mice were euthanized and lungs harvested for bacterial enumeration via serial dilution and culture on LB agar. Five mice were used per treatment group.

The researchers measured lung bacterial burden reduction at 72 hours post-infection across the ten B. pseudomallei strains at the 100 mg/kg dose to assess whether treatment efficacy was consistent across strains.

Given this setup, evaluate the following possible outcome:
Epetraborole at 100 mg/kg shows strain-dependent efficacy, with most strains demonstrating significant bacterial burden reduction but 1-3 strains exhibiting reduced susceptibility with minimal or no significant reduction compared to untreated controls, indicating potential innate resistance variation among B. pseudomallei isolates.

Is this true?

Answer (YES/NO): YES